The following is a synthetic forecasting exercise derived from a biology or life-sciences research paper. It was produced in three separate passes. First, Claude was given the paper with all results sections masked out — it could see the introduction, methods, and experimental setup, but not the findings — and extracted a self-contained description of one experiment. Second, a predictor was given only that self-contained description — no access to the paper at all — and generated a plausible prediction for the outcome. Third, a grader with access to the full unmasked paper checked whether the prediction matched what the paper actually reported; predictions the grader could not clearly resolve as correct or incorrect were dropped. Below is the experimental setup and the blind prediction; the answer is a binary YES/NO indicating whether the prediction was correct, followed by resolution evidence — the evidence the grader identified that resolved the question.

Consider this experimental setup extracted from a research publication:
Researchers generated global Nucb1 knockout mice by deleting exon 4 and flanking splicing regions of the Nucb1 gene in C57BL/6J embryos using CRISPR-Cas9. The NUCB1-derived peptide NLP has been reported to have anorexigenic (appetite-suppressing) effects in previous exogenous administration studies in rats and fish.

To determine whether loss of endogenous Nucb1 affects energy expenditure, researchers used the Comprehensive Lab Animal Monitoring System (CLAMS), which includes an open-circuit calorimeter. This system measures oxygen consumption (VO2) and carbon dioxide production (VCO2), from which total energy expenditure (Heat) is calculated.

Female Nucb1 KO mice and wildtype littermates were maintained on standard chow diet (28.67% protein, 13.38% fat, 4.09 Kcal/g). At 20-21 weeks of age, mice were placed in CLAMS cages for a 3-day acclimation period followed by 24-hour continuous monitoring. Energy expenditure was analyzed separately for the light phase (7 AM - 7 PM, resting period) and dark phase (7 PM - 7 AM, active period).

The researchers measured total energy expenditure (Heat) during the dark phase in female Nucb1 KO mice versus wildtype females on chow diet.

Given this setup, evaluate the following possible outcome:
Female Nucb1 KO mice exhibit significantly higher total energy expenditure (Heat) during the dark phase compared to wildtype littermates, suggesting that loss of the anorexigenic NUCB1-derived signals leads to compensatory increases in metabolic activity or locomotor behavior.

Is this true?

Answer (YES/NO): NO